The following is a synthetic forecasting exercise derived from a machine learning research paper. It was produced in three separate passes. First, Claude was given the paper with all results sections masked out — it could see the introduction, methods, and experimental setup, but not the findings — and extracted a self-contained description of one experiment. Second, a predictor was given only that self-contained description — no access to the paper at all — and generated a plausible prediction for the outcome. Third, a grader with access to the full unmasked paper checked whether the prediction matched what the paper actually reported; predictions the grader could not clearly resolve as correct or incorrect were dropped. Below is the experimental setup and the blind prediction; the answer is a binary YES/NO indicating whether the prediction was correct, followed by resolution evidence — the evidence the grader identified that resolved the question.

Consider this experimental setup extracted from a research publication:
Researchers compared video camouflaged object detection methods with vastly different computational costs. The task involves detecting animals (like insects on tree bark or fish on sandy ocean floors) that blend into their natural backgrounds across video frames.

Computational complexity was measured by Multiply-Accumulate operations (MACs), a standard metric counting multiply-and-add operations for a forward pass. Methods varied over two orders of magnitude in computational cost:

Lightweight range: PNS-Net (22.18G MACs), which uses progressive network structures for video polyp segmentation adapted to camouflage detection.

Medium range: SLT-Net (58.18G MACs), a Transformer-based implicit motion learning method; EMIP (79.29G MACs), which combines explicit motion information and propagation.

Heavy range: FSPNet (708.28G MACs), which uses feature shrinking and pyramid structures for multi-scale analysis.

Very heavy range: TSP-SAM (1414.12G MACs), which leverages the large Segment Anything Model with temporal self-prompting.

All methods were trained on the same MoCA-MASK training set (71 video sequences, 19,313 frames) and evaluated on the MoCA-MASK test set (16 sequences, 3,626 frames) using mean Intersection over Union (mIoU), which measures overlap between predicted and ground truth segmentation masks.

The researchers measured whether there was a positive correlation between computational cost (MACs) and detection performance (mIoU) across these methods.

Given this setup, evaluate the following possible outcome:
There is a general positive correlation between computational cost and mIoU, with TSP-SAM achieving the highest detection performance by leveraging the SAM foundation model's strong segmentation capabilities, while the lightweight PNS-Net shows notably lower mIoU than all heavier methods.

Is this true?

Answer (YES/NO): NO